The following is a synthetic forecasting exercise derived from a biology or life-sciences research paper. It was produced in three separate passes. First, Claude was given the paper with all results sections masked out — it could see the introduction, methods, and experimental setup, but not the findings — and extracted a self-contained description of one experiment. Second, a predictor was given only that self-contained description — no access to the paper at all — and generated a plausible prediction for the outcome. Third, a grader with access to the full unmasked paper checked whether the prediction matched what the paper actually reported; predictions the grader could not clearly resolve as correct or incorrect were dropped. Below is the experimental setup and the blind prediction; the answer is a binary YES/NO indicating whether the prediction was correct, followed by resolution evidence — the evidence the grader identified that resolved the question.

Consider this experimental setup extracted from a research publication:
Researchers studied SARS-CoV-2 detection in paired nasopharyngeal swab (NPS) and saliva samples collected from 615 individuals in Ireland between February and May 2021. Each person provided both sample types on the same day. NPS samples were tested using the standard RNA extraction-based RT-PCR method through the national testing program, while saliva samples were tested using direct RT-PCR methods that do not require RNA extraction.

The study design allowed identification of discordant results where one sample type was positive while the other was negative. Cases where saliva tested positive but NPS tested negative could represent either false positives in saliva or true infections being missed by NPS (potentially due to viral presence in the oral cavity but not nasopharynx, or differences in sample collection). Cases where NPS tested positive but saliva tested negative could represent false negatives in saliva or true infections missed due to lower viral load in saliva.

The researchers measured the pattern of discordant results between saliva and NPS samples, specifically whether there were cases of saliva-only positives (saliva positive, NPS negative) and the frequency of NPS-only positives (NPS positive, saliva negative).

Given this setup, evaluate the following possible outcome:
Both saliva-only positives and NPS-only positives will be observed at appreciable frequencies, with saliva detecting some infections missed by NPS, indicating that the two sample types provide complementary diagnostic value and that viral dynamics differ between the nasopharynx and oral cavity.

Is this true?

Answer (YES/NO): NO